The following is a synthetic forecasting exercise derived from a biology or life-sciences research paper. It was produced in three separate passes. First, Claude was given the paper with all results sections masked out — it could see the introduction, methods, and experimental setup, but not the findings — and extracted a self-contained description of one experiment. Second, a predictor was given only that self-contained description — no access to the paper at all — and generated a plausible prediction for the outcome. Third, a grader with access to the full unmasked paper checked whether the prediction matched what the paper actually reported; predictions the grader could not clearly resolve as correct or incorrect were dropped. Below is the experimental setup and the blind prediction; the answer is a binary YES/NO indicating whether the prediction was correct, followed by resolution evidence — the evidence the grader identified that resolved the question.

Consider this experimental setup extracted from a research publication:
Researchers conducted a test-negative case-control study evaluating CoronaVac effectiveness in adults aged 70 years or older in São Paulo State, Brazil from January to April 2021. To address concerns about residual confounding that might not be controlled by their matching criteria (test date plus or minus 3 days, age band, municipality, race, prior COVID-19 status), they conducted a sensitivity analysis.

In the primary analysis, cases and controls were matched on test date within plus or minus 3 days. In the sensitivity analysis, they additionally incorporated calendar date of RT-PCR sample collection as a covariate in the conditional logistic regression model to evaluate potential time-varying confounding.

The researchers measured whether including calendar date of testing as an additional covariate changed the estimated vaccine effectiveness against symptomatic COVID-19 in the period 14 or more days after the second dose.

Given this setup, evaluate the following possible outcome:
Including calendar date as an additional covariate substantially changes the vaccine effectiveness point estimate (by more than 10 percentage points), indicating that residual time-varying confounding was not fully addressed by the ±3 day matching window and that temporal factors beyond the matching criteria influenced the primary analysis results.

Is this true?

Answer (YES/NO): NO